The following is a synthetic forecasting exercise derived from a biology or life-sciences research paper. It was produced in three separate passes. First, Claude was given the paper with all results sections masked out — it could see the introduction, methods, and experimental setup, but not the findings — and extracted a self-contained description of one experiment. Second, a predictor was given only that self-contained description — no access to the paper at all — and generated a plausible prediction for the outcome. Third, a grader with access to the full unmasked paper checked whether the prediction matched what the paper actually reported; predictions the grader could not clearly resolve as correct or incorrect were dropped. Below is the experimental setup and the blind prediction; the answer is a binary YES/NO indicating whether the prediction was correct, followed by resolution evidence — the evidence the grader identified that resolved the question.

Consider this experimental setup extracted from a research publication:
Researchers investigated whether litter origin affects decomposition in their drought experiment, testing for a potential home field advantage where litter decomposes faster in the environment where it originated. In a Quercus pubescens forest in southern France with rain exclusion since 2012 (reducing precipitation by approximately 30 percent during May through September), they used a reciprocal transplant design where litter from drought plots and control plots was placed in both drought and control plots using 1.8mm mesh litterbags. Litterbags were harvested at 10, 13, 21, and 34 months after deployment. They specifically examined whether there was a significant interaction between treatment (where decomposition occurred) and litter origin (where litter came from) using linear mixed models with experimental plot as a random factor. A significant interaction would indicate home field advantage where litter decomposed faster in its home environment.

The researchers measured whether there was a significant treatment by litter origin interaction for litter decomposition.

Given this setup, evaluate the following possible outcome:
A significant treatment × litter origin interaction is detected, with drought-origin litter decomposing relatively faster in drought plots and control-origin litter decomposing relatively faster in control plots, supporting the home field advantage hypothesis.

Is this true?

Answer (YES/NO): NO